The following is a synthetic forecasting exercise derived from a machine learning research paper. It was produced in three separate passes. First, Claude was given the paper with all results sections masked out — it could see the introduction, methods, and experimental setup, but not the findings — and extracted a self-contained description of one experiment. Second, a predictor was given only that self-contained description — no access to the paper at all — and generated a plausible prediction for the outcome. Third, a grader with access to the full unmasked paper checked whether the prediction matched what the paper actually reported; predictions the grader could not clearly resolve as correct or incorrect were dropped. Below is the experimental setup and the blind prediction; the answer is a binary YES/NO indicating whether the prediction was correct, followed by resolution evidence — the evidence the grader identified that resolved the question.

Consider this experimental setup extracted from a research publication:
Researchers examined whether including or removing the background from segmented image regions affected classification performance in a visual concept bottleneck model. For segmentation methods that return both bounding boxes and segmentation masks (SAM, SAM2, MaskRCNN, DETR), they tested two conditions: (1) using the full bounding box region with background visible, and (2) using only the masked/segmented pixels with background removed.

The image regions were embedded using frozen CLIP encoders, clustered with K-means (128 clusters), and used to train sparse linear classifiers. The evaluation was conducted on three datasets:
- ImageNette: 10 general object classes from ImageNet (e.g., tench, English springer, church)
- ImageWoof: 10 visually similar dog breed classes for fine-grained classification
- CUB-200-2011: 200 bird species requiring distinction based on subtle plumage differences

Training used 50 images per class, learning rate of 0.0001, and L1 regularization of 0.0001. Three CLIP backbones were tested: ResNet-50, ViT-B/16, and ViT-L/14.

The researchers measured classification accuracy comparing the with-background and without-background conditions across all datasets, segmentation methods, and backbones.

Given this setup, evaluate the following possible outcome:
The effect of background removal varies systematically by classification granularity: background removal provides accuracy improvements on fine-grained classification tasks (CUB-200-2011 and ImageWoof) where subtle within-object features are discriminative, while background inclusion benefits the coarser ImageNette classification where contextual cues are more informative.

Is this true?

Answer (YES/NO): NO